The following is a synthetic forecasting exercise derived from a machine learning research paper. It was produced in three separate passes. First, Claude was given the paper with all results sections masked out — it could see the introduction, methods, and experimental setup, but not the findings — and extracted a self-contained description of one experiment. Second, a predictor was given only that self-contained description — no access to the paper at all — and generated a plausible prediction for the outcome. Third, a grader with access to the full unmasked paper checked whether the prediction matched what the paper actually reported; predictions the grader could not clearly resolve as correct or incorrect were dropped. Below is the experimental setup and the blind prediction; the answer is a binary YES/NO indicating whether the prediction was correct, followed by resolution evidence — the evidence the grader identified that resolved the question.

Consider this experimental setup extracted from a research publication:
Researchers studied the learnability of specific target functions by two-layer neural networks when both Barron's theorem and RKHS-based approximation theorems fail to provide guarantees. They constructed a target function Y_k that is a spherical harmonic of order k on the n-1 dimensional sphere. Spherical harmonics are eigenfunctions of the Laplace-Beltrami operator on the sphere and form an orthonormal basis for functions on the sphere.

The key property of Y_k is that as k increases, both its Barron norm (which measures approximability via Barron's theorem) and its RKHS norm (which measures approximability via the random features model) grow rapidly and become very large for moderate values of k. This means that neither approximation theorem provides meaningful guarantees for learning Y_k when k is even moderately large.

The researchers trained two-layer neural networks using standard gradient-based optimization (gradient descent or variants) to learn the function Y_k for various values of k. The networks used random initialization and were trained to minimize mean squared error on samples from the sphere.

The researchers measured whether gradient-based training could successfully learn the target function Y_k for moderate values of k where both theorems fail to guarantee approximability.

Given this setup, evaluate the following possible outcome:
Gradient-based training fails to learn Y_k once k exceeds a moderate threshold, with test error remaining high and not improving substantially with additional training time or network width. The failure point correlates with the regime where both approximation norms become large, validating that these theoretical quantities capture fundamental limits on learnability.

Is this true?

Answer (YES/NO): NO